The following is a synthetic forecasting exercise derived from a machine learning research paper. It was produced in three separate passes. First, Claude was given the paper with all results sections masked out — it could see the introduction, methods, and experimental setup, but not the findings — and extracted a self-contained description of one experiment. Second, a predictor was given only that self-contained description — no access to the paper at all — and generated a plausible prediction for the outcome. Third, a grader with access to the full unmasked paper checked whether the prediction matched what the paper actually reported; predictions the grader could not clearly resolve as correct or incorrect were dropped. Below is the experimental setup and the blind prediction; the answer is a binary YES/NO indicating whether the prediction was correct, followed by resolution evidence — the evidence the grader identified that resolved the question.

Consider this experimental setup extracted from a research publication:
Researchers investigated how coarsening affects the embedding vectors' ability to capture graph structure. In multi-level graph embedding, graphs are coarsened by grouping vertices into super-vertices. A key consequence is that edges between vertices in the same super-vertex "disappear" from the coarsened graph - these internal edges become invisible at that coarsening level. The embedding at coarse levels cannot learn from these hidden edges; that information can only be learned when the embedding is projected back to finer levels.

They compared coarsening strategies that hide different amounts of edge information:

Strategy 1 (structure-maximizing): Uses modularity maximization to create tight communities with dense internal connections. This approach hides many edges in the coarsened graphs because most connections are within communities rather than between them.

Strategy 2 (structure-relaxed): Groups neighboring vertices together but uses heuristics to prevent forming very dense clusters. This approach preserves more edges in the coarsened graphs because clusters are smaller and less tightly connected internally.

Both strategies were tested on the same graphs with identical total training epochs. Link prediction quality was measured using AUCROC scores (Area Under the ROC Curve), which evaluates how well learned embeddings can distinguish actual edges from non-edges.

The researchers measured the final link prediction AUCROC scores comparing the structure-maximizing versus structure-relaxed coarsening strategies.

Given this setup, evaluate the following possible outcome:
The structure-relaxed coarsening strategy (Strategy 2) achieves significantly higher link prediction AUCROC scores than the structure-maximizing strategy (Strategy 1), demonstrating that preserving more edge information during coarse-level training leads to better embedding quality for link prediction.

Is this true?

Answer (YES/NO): NO